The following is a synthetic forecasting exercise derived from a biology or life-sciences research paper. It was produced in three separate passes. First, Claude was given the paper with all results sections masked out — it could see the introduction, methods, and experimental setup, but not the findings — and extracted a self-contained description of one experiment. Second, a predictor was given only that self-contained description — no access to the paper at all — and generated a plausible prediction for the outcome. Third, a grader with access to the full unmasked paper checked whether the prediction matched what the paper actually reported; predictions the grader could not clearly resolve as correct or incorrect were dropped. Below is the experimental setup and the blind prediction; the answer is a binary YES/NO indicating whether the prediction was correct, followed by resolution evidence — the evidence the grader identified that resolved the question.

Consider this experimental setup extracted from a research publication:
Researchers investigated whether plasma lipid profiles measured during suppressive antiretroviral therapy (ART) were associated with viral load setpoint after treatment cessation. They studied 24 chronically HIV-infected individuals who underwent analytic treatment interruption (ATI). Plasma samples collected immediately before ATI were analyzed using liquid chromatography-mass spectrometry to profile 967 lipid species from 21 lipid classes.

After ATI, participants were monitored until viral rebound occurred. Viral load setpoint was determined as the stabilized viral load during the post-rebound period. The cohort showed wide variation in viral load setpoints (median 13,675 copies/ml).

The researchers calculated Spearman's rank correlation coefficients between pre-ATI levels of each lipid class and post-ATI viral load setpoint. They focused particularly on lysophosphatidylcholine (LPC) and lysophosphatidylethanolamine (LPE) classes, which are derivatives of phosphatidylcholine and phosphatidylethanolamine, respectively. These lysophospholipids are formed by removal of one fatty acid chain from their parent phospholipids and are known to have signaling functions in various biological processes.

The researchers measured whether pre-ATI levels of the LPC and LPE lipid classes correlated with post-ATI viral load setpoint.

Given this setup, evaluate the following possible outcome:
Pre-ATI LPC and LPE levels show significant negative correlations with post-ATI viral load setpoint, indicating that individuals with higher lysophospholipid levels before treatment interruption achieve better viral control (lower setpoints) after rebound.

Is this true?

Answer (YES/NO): NO